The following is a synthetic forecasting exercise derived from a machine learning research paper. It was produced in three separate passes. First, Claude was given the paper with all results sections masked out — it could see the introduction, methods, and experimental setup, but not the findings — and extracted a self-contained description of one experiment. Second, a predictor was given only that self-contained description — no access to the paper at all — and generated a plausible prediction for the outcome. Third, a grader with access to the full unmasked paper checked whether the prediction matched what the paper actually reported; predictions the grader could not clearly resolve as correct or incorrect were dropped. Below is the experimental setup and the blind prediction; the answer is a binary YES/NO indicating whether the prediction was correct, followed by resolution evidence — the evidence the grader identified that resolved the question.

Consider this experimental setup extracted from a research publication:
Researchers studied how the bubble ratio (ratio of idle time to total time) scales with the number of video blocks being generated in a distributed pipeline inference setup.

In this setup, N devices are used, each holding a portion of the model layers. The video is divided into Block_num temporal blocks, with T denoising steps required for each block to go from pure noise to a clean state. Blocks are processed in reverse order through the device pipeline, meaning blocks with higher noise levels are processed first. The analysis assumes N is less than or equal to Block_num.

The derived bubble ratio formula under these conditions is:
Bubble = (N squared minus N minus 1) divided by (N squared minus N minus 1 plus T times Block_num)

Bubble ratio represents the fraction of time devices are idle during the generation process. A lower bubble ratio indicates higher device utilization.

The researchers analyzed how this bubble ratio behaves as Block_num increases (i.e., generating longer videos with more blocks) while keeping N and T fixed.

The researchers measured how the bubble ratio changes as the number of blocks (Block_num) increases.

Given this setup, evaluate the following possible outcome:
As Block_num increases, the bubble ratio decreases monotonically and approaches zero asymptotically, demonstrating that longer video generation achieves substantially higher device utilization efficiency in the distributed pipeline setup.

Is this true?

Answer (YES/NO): YES